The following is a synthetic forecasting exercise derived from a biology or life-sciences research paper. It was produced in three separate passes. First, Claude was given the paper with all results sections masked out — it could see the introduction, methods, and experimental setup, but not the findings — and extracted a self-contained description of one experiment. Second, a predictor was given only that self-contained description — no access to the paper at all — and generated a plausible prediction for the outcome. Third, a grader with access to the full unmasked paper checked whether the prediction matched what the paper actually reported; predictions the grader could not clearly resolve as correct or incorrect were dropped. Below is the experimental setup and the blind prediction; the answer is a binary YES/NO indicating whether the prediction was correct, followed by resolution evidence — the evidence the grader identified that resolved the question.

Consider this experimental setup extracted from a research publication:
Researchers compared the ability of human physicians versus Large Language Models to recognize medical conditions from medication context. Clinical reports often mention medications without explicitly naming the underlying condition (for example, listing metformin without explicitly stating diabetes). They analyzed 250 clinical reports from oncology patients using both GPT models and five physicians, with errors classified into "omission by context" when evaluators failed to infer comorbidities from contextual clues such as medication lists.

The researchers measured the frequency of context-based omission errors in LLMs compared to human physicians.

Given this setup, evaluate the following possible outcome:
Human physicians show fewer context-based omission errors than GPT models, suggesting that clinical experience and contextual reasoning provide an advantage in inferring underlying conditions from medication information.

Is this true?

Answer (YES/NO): NO